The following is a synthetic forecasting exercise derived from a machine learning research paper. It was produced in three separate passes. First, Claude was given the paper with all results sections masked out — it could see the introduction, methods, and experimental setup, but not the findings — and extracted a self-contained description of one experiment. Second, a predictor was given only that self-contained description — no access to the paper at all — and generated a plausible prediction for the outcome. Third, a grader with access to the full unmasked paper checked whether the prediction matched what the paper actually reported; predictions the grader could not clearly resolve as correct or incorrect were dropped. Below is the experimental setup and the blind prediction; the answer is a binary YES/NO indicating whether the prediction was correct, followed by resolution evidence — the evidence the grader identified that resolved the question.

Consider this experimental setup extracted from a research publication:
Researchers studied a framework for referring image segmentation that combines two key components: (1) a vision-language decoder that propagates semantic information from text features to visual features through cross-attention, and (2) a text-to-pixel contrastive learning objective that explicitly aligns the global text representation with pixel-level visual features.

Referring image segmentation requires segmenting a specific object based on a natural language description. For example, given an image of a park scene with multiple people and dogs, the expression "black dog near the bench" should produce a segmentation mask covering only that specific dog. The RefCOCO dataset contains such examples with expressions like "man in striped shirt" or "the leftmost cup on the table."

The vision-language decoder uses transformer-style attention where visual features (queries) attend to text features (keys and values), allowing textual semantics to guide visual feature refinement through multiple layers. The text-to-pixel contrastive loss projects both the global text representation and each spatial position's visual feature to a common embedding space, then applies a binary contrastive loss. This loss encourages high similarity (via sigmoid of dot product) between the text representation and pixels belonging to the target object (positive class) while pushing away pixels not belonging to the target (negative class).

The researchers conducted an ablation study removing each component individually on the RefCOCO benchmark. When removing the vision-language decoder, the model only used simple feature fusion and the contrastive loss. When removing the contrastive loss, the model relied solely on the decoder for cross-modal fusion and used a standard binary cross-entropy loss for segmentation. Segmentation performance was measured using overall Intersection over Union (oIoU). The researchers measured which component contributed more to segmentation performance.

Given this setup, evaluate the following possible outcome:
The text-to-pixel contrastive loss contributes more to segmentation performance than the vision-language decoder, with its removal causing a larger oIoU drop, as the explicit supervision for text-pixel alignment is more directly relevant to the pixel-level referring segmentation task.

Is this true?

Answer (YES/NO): NO